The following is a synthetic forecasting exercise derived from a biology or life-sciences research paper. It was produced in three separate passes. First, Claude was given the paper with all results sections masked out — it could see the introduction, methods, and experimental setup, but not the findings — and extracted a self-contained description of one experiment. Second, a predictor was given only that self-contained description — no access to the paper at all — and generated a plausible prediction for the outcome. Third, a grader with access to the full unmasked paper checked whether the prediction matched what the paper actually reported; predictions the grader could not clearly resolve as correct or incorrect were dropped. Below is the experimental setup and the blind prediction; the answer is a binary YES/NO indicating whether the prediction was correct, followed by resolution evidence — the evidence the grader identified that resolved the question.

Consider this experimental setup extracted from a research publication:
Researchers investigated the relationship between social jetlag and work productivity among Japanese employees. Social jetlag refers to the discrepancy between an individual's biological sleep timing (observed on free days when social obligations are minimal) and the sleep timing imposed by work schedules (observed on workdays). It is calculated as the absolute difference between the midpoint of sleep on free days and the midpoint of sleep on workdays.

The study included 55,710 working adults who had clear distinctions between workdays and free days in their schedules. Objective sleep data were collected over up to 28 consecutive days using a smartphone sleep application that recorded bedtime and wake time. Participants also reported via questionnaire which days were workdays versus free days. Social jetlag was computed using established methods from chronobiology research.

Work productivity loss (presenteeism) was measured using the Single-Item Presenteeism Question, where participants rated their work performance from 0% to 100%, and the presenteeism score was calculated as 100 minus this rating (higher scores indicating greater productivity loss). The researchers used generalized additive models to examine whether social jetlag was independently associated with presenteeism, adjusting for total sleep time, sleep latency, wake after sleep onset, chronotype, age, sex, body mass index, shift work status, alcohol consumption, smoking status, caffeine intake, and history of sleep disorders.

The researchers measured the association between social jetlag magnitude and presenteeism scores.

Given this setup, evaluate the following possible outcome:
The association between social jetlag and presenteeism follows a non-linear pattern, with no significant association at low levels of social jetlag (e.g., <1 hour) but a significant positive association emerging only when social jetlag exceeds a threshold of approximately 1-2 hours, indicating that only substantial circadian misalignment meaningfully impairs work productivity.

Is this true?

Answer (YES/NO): NO